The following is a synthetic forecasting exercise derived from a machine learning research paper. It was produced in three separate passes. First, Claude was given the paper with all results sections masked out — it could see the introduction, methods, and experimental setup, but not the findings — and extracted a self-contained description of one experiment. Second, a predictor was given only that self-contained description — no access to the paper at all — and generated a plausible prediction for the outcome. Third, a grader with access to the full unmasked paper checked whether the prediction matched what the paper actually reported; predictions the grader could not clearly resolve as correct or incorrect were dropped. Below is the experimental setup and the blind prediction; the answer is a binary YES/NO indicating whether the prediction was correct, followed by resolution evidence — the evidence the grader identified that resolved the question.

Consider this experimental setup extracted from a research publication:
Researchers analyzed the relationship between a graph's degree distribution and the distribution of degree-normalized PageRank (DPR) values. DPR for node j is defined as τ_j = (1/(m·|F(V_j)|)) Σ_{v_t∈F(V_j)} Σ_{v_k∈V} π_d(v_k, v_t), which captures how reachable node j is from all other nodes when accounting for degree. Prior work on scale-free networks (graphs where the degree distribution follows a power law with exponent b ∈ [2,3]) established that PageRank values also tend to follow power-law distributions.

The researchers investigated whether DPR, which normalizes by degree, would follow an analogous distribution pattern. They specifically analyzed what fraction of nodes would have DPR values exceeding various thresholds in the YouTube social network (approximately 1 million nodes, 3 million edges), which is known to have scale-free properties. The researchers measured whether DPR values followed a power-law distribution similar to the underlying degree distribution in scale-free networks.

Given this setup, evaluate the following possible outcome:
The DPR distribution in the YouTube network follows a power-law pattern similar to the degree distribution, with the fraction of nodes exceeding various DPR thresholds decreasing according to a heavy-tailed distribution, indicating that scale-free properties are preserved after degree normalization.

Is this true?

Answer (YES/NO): YES